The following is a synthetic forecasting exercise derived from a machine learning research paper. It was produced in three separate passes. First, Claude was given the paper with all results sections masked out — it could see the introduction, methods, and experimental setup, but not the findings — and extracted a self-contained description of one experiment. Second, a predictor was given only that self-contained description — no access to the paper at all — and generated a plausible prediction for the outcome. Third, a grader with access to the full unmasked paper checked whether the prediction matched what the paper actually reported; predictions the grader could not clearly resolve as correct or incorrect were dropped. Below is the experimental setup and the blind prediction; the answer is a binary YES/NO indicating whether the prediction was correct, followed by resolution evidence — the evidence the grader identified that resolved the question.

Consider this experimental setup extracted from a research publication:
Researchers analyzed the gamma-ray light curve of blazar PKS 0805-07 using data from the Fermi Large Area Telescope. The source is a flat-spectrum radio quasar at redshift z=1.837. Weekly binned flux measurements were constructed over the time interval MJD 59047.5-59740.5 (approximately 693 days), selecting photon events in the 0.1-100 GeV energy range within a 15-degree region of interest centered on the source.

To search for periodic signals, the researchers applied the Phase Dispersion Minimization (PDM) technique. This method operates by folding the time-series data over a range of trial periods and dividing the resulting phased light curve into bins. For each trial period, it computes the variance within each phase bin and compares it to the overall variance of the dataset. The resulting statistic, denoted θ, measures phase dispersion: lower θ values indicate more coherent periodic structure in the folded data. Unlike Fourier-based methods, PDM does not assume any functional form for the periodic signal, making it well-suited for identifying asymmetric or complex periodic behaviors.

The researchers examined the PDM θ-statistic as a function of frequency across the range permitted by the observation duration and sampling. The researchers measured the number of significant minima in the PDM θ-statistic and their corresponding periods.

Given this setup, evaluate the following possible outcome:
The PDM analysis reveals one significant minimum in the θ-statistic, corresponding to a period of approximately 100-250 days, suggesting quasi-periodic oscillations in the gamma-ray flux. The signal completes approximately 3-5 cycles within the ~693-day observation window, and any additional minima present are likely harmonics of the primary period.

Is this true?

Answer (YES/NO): NO